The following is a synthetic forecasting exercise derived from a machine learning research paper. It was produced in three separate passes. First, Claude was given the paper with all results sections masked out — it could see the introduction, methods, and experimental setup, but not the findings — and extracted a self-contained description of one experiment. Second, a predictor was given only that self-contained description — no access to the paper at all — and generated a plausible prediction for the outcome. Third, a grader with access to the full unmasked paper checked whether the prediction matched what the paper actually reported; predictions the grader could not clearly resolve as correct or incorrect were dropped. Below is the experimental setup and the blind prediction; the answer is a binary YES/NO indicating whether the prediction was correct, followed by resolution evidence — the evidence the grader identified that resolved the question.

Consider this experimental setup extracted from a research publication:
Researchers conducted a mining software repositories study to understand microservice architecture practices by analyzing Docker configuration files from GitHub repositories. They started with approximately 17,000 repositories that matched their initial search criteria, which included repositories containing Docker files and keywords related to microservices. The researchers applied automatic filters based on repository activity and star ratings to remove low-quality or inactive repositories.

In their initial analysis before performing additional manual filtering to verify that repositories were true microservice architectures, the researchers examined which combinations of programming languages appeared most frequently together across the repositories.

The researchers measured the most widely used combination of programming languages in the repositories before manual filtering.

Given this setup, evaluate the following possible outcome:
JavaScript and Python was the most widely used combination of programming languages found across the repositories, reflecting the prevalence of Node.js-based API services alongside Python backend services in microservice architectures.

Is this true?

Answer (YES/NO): NO